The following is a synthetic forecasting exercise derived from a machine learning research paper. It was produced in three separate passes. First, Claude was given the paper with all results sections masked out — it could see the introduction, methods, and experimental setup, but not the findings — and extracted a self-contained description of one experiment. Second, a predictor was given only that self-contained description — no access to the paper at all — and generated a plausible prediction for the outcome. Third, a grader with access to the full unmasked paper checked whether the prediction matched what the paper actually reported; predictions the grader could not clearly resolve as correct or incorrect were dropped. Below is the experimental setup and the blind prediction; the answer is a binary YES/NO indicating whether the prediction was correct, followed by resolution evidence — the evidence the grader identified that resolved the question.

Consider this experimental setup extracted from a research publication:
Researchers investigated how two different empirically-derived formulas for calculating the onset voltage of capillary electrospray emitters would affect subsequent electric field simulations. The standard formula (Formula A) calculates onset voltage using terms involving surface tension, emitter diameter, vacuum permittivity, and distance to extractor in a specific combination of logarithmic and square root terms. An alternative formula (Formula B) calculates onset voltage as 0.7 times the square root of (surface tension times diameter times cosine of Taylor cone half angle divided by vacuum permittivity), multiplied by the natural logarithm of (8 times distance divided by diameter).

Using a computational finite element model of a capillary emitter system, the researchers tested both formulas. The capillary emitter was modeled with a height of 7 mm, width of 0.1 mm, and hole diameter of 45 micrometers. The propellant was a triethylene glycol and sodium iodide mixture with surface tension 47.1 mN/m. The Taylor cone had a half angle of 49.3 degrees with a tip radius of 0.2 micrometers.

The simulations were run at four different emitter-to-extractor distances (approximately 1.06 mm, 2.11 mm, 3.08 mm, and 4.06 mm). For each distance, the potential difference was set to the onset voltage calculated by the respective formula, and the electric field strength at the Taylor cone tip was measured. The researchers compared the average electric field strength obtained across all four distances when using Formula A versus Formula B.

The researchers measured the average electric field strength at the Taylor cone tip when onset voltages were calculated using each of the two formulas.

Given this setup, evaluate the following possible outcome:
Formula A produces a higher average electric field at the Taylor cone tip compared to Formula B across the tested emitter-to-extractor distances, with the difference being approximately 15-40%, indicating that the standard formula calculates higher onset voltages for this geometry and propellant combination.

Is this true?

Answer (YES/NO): NO